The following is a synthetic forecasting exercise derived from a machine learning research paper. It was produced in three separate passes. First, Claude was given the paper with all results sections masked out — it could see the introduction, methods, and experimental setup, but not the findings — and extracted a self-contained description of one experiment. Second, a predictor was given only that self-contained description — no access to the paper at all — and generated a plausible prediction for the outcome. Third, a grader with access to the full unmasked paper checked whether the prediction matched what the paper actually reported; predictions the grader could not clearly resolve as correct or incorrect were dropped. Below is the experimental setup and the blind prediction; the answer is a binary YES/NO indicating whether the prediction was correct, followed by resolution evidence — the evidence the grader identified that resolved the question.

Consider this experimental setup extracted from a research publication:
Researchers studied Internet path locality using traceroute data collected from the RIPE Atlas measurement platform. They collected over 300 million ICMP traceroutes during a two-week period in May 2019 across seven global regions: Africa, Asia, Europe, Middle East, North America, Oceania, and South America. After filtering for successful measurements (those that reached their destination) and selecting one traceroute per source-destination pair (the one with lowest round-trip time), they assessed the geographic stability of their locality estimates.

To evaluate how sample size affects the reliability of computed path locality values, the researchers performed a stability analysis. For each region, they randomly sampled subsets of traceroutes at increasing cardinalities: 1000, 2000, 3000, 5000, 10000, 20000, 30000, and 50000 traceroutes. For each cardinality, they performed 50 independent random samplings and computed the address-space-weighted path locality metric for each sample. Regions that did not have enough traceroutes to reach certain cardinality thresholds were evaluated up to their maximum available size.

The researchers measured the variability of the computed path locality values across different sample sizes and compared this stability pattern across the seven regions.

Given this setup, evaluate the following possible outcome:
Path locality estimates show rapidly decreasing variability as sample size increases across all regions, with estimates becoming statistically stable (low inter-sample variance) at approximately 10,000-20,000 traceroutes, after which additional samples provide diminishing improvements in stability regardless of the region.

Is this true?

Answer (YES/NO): NO